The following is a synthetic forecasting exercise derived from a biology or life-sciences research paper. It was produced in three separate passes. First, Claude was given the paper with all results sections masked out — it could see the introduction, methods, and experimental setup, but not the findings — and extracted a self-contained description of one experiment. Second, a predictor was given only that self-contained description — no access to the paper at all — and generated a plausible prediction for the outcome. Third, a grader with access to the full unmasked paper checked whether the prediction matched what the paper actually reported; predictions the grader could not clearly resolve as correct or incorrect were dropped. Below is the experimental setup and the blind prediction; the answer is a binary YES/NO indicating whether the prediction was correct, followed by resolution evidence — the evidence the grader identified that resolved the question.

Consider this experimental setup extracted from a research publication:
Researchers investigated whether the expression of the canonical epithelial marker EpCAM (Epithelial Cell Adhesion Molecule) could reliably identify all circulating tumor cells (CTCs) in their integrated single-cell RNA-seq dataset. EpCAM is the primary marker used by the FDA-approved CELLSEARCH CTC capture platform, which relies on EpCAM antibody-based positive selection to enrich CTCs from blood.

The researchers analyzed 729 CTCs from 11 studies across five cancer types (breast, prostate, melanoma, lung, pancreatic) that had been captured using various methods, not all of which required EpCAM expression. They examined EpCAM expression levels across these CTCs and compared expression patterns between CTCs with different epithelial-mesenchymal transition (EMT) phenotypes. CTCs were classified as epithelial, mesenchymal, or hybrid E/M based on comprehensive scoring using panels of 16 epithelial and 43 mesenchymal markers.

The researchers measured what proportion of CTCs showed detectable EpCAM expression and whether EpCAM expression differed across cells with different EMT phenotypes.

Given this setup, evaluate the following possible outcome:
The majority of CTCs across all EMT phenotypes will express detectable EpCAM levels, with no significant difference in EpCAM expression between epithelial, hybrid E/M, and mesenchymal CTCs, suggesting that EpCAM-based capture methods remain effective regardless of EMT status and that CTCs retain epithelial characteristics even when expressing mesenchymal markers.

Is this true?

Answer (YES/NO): NO